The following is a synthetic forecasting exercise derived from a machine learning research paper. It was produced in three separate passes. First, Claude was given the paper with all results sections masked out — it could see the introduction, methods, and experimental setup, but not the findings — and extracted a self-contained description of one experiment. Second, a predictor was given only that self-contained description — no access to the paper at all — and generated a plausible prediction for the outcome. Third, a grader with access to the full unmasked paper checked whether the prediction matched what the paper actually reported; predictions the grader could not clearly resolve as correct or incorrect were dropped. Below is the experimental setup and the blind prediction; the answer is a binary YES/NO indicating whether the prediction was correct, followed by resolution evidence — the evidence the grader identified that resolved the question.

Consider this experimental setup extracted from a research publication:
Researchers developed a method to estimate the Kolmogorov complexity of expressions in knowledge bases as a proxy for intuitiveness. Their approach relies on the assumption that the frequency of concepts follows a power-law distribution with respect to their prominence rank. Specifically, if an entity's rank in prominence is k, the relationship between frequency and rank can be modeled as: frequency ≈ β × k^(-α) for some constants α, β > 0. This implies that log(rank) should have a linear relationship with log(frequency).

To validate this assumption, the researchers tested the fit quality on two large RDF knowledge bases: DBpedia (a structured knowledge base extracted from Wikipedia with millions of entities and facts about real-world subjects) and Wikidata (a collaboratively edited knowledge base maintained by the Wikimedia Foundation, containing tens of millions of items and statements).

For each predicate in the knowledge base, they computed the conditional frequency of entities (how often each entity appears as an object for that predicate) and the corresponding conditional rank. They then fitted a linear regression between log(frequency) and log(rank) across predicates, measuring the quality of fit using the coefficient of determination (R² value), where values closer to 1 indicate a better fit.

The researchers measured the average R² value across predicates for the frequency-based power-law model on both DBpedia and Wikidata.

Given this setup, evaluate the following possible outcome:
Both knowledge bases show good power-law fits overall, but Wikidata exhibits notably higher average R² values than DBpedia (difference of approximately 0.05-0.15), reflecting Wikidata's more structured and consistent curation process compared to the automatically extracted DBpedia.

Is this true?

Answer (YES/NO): NO